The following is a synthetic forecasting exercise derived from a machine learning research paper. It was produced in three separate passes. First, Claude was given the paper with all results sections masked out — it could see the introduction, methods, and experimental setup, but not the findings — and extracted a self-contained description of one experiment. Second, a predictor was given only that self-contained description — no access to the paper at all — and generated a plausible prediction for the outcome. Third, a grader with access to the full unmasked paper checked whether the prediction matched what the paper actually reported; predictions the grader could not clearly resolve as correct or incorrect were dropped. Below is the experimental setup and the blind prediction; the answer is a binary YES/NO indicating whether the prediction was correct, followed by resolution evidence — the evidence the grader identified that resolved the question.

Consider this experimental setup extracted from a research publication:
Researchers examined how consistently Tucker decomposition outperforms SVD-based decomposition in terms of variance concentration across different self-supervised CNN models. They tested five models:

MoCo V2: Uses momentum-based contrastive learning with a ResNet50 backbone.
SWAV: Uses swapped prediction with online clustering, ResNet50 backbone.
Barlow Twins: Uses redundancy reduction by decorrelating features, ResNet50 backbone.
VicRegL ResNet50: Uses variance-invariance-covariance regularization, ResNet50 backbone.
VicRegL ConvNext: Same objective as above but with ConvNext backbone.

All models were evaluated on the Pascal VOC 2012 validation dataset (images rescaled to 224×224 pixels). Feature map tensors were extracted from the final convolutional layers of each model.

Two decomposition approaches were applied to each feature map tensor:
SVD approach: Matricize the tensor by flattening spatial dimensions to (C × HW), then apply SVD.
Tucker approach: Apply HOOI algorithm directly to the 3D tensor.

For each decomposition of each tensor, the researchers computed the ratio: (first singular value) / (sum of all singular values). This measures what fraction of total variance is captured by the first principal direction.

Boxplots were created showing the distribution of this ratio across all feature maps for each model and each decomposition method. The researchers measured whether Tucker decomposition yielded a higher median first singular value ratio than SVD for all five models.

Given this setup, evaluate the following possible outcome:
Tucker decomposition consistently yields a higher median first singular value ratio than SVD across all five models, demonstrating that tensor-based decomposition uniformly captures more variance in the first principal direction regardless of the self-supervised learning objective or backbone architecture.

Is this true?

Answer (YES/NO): NO